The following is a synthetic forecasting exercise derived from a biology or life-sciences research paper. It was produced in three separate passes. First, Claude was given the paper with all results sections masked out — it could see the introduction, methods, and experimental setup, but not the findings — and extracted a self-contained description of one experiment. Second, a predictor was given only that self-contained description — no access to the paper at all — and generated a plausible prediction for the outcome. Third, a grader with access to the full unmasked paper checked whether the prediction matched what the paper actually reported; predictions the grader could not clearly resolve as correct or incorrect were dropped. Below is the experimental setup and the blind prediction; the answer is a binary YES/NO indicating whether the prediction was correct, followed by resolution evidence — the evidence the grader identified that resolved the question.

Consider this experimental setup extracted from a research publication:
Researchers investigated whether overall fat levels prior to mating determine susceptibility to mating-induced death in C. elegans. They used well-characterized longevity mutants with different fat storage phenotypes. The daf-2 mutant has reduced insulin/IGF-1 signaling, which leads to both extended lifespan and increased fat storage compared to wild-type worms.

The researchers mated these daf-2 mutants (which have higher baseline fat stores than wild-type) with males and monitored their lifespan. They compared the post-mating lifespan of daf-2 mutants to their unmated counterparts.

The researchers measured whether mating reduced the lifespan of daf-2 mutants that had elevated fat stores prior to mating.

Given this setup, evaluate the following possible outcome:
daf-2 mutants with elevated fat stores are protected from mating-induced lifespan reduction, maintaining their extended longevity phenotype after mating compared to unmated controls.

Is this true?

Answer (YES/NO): NO